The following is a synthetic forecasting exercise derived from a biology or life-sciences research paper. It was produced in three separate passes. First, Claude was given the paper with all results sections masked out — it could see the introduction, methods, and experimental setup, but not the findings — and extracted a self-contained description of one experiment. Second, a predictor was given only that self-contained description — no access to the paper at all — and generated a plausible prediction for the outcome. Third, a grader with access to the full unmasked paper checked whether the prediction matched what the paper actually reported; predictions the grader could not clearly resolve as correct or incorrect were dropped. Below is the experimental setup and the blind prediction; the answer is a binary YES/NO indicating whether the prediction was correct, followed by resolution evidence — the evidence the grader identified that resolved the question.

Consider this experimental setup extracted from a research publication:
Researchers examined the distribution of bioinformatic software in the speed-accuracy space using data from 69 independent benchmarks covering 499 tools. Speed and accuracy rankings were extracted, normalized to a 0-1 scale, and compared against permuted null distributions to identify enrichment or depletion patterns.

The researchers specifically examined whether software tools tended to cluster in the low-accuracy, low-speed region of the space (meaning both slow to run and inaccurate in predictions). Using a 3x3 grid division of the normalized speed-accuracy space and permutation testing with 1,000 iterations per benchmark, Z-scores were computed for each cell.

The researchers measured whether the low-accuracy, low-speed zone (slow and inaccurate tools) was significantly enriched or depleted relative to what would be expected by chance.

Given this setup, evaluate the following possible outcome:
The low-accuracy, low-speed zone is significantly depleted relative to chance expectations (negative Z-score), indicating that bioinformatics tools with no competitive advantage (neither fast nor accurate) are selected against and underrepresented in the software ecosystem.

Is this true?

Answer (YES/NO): NO